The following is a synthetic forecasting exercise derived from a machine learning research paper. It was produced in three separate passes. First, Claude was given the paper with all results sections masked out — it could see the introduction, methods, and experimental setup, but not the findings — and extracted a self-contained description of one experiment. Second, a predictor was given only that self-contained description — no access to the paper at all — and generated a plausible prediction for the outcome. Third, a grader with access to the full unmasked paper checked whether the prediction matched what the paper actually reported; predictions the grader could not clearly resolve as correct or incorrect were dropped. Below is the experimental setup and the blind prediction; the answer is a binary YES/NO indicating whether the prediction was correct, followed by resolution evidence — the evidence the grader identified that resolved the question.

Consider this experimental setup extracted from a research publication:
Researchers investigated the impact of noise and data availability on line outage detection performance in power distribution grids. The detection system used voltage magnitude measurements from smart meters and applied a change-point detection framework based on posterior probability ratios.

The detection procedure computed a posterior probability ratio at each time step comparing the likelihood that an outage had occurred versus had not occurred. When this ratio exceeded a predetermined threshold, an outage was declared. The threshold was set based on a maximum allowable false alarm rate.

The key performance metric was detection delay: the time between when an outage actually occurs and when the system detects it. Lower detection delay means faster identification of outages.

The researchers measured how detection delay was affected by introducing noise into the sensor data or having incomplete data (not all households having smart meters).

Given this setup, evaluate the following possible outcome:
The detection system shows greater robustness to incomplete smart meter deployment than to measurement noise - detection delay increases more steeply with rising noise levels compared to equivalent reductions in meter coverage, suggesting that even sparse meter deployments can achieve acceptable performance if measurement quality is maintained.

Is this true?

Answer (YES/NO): NO